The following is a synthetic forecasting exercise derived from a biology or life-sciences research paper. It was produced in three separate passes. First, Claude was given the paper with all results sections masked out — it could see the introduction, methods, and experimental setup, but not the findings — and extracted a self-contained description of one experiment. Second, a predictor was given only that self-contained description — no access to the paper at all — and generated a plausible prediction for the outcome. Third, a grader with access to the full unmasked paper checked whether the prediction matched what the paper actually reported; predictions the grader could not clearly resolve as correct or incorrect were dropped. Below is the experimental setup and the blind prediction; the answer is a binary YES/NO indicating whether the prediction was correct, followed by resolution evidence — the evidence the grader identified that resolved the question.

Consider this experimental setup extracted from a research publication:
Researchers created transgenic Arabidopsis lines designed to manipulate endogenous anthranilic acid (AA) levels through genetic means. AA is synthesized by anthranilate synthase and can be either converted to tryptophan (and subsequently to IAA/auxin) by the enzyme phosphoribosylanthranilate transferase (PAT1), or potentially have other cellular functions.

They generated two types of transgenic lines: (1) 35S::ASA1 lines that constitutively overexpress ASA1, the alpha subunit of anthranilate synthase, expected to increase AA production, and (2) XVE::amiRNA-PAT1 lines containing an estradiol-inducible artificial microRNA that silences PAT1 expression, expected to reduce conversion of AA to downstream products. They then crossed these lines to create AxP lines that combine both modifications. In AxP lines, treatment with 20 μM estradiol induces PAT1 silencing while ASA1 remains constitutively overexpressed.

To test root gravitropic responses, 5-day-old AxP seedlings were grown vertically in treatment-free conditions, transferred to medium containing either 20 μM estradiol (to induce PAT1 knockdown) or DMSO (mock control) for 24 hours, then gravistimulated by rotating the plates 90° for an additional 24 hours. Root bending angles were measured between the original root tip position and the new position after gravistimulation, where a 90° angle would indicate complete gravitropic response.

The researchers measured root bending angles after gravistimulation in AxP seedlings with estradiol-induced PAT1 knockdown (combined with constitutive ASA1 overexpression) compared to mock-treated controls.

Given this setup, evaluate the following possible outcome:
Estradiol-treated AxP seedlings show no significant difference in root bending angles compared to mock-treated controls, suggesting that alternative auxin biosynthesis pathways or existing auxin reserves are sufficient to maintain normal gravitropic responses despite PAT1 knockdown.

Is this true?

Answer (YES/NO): NO